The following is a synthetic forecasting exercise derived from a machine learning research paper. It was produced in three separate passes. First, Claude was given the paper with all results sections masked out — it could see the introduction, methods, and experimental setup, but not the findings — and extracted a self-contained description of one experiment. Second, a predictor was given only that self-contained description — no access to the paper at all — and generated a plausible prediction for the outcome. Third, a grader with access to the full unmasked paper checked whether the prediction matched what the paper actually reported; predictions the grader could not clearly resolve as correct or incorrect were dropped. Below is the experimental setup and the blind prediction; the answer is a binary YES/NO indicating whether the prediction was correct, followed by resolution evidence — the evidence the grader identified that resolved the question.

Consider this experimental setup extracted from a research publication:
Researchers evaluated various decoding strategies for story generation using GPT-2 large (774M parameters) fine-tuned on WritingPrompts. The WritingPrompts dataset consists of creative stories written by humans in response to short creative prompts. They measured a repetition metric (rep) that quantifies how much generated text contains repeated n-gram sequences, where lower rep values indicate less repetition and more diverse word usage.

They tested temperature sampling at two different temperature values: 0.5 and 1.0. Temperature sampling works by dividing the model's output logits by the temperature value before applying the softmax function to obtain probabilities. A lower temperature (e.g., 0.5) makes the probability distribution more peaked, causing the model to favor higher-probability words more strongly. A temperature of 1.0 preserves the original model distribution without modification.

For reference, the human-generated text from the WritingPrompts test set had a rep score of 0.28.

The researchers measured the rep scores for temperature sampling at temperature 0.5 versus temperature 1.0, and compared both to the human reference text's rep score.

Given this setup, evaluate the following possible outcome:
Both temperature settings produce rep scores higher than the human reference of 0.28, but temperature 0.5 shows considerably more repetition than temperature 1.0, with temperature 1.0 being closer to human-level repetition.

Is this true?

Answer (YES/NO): NO